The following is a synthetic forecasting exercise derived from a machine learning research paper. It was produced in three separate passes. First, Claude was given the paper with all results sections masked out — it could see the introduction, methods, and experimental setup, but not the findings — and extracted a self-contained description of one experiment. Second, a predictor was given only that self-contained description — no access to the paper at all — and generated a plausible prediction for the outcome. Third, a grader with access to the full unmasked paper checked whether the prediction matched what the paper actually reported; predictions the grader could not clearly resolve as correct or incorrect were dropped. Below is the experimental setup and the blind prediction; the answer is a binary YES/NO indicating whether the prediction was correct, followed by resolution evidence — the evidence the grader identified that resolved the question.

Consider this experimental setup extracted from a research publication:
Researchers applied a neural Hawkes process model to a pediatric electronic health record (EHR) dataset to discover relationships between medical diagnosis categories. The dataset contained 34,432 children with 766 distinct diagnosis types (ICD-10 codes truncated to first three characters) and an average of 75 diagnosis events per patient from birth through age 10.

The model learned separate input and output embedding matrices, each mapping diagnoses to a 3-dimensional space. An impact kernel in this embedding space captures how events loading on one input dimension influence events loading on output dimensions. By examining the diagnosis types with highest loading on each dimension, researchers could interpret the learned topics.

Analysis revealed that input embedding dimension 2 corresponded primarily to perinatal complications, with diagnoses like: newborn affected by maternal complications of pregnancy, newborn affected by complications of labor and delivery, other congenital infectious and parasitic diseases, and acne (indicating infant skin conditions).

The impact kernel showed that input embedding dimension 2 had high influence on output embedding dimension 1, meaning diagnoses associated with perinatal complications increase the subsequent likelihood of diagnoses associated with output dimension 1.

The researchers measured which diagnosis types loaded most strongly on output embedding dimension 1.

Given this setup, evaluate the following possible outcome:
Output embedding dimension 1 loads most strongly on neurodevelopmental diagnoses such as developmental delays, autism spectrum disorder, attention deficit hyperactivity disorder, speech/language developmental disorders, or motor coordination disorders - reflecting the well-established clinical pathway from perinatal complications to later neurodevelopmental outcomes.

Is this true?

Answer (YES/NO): NO